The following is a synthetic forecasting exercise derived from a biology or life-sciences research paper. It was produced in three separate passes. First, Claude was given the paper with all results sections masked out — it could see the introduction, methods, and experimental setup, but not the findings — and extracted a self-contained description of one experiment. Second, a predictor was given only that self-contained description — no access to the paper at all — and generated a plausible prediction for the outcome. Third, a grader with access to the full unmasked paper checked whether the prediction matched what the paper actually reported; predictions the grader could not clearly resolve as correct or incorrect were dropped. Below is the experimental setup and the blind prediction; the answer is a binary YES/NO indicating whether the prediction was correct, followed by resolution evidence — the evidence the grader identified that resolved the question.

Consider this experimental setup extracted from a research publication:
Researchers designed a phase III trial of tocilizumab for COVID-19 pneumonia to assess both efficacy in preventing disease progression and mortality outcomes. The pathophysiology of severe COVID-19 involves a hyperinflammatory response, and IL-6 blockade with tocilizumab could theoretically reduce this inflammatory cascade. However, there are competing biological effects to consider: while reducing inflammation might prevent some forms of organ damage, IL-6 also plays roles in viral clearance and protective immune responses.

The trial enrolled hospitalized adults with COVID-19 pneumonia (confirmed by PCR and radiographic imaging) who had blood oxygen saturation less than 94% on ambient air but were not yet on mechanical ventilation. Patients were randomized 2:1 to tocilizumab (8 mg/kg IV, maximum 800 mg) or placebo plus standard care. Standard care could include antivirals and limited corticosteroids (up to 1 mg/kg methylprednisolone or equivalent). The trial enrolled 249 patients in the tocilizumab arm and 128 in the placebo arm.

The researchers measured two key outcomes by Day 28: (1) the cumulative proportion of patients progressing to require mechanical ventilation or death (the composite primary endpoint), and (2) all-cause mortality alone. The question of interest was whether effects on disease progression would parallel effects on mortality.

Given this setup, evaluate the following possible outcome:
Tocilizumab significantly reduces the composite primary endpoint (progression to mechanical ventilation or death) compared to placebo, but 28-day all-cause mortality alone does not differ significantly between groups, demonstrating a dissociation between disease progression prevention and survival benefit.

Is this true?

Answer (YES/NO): YES